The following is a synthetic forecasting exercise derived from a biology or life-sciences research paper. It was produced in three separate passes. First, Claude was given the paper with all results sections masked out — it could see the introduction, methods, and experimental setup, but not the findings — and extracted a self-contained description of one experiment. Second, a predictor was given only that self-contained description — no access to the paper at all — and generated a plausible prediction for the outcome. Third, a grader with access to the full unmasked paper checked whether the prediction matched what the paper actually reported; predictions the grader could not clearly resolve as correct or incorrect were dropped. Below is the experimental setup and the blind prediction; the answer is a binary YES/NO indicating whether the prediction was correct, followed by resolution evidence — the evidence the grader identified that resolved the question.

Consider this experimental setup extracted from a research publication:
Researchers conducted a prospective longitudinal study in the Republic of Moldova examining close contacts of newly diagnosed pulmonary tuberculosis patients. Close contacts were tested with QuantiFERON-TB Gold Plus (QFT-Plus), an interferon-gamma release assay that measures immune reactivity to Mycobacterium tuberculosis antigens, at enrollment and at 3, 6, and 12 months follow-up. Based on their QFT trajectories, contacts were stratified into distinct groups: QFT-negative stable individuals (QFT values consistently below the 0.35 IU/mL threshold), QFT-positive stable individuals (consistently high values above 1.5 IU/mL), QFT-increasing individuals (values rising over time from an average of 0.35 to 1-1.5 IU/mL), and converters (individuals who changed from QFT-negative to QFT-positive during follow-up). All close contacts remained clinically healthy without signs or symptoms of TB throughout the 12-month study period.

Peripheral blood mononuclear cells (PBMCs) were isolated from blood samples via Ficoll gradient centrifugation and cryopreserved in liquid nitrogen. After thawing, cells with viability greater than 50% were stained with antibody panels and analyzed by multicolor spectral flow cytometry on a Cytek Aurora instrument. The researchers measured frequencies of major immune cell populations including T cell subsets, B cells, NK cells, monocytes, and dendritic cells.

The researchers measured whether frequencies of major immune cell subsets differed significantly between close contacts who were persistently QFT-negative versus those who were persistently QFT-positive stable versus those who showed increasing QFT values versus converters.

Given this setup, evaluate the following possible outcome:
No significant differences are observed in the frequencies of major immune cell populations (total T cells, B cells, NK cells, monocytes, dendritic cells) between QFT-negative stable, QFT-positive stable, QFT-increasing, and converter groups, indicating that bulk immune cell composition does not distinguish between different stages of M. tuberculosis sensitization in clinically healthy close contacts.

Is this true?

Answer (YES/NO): YES